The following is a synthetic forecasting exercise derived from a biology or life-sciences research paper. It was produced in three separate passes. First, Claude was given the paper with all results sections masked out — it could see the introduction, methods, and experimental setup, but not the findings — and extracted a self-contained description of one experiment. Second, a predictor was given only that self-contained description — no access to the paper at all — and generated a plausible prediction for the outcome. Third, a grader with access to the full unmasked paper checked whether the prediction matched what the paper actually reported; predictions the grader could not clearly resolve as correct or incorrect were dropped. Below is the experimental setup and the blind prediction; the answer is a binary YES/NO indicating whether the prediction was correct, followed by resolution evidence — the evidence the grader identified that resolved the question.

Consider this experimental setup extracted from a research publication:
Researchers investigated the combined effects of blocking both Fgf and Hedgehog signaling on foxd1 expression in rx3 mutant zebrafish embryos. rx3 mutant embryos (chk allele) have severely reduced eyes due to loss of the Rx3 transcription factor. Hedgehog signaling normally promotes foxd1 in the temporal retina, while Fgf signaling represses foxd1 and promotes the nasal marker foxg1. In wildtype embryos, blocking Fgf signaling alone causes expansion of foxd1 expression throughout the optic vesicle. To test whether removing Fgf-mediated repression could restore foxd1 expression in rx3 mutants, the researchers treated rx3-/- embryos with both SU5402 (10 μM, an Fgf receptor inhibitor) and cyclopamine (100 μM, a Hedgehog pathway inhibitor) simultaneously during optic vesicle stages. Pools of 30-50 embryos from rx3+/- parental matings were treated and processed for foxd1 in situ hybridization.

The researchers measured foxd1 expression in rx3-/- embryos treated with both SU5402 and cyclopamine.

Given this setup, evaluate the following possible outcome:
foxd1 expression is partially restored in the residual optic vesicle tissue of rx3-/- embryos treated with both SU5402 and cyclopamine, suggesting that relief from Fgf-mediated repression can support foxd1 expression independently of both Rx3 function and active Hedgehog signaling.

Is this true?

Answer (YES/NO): NO